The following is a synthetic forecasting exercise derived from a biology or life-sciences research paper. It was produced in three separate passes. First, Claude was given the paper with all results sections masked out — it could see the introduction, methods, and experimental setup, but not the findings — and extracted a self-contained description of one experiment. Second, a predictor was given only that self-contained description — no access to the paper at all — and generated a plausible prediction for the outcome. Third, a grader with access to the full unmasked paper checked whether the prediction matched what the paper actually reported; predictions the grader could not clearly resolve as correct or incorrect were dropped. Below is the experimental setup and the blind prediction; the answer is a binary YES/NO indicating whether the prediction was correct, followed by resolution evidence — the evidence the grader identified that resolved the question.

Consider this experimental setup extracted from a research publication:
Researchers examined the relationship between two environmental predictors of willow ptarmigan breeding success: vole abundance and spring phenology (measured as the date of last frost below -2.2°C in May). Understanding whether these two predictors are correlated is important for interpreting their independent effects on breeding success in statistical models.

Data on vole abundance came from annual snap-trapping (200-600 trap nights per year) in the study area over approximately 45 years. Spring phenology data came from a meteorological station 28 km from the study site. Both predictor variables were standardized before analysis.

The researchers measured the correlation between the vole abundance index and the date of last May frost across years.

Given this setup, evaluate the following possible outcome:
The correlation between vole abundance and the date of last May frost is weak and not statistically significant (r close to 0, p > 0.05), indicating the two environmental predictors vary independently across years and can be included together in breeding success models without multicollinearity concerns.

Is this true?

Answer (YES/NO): YES